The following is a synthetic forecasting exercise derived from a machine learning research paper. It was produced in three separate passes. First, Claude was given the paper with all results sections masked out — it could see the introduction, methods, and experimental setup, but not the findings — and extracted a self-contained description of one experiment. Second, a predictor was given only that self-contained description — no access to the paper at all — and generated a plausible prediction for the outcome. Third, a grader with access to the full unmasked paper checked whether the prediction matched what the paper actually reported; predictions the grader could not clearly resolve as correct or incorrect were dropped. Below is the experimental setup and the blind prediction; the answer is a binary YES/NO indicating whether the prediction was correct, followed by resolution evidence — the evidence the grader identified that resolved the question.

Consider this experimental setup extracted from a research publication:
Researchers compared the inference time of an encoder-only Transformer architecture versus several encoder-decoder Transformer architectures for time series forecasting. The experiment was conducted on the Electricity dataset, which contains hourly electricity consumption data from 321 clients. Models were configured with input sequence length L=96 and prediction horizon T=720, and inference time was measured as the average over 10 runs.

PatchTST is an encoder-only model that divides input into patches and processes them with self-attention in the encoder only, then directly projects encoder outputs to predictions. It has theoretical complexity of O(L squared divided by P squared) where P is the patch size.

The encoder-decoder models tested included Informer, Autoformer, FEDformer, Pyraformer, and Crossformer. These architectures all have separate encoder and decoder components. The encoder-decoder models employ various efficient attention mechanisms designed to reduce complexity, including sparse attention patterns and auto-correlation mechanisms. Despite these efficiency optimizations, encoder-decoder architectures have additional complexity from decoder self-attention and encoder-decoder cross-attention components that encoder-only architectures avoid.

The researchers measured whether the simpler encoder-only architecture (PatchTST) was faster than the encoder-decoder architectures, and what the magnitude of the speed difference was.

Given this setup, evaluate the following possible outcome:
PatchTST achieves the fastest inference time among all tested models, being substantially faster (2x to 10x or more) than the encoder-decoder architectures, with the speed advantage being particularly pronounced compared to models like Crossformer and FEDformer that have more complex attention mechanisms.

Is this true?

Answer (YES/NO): NO